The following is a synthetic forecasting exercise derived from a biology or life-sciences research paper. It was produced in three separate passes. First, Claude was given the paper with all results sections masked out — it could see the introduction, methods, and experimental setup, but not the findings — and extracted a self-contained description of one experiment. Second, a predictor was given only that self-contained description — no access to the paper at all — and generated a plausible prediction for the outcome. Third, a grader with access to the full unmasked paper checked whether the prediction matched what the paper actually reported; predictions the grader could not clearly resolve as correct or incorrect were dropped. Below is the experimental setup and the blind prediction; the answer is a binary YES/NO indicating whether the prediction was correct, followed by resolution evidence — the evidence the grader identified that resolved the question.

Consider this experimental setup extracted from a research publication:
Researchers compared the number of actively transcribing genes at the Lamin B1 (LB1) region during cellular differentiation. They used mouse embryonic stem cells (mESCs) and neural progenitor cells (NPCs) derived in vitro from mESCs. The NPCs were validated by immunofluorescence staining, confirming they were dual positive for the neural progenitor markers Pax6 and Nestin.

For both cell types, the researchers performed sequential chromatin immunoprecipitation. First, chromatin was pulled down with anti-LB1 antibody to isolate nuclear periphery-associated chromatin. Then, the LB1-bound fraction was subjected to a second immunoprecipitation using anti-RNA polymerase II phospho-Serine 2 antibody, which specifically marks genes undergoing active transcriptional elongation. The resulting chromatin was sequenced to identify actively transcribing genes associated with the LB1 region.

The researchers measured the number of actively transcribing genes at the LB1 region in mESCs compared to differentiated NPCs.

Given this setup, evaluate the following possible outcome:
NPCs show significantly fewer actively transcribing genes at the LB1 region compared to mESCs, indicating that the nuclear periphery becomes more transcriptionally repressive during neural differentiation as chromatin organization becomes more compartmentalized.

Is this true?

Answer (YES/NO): NO